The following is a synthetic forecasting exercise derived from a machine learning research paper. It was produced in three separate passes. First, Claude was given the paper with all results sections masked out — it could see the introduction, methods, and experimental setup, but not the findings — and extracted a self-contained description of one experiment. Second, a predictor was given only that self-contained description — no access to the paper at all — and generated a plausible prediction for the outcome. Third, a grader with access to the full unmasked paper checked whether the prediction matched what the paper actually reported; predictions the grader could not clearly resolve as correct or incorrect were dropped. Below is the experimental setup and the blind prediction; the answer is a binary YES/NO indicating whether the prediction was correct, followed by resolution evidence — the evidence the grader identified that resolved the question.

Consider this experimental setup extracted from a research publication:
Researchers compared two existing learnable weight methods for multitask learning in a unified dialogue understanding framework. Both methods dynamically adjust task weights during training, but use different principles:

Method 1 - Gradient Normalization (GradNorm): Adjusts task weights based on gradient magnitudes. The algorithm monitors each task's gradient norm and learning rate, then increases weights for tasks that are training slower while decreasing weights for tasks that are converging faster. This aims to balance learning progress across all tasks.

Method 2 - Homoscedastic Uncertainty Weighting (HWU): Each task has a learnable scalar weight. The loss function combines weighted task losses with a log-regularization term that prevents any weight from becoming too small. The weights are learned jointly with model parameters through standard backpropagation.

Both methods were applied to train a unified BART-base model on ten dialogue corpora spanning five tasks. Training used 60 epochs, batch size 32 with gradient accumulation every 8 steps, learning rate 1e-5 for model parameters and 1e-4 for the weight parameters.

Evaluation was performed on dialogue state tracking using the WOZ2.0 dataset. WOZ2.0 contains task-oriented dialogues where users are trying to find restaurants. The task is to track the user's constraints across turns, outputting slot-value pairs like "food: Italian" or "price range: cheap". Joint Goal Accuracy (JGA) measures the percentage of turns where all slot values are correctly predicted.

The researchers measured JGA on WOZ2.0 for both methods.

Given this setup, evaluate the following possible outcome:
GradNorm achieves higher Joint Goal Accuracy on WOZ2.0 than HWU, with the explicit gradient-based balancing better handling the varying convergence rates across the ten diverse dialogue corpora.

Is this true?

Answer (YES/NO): NO